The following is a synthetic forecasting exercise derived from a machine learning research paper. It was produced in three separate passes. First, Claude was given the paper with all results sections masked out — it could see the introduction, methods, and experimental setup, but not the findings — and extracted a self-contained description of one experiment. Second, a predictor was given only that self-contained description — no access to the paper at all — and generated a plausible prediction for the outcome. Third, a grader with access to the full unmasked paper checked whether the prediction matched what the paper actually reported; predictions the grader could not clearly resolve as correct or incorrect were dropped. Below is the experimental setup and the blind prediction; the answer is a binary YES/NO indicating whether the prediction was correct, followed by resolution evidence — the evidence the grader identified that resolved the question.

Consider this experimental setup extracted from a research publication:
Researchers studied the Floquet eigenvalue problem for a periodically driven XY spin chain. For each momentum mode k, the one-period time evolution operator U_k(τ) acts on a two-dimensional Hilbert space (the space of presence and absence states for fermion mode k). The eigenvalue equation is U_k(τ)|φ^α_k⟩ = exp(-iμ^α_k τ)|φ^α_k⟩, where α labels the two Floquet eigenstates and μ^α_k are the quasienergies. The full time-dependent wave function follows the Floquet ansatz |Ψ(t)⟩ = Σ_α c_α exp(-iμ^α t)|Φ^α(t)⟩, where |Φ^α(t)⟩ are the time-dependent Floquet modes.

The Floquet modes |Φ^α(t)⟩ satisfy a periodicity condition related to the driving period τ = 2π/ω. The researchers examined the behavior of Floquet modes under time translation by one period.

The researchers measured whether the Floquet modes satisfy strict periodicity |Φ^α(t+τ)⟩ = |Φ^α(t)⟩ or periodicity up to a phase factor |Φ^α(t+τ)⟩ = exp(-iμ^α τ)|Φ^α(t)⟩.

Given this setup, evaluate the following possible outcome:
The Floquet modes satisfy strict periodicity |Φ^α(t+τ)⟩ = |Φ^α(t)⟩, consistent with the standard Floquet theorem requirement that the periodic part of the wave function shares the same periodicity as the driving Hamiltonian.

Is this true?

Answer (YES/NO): YES